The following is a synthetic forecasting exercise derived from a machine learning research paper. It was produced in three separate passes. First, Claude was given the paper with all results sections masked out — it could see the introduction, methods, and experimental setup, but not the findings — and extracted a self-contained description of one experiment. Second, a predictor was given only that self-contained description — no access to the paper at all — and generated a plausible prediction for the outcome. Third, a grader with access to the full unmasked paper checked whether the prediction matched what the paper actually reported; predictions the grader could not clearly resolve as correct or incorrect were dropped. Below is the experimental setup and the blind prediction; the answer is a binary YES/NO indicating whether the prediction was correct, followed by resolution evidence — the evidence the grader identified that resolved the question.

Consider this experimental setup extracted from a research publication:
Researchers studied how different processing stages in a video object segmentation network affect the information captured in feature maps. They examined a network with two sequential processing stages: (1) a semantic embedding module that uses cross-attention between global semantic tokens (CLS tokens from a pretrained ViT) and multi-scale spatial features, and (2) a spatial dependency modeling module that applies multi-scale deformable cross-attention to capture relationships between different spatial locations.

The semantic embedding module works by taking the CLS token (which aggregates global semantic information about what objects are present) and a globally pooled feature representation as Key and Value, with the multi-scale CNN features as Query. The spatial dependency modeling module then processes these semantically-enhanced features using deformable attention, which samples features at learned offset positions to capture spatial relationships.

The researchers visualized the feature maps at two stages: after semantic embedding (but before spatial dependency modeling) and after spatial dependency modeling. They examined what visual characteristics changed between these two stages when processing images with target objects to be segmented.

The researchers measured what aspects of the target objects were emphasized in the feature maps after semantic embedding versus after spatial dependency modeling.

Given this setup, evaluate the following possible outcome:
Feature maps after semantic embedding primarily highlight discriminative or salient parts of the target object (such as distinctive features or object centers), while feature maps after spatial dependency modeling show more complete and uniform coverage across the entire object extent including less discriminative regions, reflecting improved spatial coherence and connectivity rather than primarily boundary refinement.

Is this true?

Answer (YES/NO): NO